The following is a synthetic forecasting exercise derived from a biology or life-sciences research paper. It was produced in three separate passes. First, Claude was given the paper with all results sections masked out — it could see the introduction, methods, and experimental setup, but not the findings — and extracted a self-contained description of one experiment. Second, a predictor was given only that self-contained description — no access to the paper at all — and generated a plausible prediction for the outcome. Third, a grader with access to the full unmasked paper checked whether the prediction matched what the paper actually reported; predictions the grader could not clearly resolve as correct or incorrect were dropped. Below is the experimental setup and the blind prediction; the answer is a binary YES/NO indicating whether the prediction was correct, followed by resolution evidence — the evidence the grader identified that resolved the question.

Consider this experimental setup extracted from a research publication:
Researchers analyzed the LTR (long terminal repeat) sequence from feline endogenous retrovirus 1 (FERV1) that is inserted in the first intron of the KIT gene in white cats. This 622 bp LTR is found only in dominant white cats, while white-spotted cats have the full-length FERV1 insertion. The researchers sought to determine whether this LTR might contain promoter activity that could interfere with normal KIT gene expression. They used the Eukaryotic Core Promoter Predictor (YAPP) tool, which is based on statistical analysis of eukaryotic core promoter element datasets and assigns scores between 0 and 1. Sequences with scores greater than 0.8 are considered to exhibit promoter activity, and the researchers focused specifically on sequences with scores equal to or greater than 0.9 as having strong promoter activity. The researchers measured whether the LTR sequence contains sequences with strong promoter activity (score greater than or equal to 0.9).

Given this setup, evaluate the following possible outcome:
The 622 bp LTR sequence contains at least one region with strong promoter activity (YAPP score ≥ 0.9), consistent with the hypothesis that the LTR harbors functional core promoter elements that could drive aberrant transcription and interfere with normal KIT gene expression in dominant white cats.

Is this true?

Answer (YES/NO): YES